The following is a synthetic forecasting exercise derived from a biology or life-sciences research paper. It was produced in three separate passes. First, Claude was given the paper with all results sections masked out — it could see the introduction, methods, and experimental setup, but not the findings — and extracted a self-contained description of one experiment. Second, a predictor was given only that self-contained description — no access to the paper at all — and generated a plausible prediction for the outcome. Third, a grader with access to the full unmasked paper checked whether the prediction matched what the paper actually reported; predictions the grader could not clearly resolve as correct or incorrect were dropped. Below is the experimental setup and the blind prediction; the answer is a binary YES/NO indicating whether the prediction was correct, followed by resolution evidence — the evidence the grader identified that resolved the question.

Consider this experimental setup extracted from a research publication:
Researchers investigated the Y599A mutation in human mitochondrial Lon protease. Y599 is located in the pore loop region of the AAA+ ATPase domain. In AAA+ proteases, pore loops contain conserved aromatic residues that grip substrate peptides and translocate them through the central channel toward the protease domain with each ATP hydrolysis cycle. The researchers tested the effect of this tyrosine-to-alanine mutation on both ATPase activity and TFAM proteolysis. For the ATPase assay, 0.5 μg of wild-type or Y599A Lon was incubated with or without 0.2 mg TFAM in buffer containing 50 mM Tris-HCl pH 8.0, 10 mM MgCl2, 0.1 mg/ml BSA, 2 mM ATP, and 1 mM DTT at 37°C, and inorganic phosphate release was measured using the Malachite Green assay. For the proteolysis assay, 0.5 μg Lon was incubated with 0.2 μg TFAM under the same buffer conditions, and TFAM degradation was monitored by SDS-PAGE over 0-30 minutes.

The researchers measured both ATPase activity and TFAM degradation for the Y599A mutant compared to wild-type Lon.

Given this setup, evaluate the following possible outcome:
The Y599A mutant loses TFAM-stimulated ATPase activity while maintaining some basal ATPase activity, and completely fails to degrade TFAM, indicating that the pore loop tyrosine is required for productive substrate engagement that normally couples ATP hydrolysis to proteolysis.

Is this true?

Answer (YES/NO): NO